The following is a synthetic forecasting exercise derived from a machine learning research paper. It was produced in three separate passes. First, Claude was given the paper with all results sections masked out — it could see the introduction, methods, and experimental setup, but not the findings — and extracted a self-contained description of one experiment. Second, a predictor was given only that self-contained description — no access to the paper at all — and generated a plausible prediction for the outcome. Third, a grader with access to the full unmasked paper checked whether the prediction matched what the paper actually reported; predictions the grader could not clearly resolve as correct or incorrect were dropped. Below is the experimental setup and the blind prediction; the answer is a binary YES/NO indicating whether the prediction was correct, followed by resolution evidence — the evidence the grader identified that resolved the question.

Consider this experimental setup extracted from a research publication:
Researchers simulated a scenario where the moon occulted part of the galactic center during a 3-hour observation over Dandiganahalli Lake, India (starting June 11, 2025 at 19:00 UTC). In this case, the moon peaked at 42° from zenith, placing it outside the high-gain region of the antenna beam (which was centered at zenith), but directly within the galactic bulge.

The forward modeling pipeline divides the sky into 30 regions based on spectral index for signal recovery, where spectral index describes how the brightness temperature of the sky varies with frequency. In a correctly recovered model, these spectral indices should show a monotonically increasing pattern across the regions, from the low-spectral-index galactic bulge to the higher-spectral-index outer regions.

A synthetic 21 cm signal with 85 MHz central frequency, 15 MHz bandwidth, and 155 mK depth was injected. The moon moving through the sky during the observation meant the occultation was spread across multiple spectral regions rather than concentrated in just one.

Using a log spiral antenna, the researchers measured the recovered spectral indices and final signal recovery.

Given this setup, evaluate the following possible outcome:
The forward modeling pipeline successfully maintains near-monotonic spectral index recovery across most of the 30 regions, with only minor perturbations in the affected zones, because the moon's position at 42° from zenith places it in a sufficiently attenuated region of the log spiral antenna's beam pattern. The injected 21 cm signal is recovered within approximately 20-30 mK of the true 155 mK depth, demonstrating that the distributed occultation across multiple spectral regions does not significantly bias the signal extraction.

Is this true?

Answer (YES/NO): NO